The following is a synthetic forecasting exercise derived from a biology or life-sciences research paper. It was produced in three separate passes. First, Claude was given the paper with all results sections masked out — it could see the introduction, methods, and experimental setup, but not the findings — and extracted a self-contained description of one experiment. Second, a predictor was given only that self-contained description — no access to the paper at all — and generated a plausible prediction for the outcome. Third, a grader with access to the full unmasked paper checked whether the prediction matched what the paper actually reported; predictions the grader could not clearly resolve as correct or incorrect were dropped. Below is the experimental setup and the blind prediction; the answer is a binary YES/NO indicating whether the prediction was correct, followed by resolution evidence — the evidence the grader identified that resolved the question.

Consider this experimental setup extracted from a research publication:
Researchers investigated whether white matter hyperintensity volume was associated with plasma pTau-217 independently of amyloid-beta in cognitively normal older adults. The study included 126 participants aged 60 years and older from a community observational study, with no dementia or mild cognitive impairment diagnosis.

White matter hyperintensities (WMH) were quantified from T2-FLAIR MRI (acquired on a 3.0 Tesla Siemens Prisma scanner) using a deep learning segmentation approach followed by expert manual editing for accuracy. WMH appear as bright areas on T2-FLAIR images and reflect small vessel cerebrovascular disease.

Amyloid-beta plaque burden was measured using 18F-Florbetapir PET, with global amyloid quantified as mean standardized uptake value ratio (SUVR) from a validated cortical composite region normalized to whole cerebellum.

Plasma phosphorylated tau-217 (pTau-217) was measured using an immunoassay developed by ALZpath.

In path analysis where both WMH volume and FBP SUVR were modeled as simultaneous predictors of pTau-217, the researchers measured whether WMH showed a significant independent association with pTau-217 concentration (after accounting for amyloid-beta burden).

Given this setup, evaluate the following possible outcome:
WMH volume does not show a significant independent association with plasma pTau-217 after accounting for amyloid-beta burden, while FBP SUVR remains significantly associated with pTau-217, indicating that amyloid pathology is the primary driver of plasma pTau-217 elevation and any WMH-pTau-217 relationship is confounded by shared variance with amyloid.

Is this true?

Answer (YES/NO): NO